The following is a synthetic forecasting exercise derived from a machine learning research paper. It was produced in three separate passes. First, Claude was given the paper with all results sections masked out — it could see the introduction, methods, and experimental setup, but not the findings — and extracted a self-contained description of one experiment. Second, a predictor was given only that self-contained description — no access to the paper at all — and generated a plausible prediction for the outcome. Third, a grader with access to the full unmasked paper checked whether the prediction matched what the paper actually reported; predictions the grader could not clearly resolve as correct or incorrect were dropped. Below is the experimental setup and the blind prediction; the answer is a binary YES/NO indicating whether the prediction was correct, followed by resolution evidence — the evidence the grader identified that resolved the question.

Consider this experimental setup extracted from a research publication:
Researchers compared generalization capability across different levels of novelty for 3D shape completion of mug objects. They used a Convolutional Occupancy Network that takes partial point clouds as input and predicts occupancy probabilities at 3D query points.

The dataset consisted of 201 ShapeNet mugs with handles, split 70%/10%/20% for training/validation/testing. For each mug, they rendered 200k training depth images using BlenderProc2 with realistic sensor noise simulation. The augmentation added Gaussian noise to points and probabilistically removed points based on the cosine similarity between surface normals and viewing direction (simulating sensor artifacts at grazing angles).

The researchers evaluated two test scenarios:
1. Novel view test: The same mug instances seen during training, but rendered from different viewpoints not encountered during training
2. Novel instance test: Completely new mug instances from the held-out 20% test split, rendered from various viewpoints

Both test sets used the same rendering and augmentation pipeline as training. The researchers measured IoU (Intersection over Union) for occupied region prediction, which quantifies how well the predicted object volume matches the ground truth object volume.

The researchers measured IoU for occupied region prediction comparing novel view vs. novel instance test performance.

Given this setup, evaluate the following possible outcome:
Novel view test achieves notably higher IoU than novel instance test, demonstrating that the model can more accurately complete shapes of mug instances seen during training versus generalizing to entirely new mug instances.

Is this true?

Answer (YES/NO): YES